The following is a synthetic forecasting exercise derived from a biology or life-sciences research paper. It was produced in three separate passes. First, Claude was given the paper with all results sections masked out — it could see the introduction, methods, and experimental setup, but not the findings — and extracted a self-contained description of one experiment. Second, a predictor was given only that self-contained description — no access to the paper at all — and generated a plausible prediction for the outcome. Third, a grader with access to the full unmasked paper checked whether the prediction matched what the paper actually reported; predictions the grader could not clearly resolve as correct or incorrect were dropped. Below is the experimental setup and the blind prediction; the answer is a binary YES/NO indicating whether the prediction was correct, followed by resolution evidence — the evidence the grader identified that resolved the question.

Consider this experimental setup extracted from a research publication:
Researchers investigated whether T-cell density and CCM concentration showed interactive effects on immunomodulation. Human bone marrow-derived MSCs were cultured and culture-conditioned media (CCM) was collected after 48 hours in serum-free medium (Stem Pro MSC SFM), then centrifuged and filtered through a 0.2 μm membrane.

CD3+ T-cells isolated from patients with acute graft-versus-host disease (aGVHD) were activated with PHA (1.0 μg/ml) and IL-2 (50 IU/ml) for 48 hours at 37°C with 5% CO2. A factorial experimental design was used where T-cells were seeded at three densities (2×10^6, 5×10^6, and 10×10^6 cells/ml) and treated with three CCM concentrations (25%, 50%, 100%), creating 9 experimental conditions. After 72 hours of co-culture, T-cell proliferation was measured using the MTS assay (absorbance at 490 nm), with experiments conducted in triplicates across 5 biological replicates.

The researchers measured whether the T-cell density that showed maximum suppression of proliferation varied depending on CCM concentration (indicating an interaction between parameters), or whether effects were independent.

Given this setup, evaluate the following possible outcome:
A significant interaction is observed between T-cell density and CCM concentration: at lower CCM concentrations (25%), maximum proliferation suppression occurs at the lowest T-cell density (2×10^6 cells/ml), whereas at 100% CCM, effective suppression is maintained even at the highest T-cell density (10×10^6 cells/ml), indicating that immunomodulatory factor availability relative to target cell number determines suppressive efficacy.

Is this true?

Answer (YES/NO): NO